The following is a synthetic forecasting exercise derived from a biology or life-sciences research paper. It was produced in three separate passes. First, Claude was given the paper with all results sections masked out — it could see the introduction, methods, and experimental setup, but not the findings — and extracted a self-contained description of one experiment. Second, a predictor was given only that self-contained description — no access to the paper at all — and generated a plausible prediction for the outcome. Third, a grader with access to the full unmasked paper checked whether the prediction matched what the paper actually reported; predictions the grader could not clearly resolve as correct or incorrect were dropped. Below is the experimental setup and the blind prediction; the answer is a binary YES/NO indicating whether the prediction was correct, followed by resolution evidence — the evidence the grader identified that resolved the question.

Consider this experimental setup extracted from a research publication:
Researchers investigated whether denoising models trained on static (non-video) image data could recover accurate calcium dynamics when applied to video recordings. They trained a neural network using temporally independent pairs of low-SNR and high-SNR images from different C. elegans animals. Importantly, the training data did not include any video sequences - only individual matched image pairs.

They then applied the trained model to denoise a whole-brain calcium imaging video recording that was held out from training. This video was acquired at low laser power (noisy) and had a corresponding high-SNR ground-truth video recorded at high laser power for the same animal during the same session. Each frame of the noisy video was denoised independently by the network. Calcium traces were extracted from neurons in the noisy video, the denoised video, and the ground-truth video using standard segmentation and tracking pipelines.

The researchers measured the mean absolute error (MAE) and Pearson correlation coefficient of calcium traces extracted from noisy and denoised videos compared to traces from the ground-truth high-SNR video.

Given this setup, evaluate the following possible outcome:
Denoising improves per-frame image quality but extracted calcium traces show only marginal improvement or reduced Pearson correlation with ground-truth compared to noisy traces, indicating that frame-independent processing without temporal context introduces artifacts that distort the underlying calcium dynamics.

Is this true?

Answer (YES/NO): NO